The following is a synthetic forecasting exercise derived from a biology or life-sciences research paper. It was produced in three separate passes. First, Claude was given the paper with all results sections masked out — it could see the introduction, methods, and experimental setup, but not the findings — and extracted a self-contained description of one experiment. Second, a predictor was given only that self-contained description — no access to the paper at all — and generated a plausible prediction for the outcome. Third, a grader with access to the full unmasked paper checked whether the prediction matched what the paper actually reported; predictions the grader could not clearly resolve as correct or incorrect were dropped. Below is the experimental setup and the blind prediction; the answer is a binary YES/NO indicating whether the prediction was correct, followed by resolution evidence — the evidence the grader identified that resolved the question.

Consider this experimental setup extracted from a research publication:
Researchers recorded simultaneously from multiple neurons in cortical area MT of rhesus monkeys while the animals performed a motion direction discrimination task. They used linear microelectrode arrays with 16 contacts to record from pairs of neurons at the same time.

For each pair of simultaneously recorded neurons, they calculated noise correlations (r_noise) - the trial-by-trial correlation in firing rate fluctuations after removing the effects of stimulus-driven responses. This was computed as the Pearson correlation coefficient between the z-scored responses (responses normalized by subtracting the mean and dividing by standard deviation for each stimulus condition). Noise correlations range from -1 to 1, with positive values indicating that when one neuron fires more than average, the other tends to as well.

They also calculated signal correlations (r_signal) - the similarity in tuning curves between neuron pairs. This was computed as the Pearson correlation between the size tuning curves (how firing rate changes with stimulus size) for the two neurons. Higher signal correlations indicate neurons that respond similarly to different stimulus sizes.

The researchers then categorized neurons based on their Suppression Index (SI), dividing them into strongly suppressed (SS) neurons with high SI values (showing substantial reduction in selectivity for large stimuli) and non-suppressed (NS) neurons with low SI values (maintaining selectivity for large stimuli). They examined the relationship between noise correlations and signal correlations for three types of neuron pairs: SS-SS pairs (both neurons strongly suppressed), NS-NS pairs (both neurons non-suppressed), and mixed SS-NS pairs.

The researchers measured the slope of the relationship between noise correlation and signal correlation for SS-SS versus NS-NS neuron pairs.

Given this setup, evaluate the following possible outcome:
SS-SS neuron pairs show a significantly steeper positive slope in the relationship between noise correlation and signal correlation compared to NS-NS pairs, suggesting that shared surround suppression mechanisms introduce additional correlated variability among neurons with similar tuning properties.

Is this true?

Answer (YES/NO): NO